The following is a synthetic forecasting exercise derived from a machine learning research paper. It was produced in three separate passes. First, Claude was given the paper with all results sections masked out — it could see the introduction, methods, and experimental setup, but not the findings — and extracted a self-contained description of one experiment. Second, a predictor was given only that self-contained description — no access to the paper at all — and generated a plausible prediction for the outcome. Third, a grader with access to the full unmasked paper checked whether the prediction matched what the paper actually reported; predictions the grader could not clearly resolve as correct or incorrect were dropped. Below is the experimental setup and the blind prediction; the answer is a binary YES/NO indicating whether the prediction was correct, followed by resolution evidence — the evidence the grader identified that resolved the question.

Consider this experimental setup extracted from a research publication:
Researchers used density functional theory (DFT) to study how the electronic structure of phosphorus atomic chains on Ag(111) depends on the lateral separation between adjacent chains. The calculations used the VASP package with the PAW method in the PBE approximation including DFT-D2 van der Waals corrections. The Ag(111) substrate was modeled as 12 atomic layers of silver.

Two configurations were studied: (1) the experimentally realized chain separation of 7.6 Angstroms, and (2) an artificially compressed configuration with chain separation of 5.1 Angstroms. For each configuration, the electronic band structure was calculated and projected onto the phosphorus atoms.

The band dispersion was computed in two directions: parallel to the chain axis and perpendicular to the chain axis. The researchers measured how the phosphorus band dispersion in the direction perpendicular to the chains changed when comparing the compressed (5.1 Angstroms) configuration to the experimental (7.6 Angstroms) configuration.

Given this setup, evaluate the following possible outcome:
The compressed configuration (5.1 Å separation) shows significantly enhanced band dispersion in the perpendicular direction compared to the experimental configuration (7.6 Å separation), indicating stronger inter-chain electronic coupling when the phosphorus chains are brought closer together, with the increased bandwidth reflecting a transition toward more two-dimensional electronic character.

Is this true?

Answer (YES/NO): YES